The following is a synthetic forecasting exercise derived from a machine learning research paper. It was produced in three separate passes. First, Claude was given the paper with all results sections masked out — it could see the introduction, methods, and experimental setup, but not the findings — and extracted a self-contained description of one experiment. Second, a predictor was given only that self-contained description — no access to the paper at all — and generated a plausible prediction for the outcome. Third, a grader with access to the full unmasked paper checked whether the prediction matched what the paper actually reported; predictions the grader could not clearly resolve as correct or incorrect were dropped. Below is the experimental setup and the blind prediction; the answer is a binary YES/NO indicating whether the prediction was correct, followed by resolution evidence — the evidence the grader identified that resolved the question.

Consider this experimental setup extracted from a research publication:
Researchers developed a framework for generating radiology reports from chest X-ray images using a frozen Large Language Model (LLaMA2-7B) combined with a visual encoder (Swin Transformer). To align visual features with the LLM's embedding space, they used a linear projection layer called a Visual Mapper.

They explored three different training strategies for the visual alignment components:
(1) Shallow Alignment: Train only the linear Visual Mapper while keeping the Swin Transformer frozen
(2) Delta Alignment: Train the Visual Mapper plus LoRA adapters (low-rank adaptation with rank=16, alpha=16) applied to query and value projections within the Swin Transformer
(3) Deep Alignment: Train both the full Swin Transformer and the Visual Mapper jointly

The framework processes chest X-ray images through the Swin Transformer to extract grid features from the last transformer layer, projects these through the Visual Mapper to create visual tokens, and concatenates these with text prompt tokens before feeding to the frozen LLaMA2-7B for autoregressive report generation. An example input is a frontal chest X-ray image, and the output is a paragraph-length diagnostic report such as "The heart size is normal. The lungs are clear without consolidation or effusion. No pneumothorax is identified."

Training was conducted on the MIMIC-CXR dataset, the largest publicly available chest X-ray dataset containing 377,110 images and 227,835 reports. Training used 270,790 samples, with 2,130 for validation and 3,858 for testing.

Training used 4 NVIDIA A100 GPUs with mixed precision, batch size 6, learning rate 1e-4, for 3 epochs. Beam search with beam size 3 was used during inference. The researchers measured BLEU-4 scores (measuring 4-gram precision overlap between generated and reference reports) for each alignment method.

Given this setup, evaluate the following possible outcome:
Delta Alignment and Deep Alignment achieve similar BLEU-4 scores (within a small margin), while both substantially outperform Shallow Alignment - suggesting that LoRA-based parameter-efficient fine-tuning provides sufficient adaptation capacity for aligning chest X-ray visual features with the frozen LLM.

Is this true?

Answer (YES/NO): NO